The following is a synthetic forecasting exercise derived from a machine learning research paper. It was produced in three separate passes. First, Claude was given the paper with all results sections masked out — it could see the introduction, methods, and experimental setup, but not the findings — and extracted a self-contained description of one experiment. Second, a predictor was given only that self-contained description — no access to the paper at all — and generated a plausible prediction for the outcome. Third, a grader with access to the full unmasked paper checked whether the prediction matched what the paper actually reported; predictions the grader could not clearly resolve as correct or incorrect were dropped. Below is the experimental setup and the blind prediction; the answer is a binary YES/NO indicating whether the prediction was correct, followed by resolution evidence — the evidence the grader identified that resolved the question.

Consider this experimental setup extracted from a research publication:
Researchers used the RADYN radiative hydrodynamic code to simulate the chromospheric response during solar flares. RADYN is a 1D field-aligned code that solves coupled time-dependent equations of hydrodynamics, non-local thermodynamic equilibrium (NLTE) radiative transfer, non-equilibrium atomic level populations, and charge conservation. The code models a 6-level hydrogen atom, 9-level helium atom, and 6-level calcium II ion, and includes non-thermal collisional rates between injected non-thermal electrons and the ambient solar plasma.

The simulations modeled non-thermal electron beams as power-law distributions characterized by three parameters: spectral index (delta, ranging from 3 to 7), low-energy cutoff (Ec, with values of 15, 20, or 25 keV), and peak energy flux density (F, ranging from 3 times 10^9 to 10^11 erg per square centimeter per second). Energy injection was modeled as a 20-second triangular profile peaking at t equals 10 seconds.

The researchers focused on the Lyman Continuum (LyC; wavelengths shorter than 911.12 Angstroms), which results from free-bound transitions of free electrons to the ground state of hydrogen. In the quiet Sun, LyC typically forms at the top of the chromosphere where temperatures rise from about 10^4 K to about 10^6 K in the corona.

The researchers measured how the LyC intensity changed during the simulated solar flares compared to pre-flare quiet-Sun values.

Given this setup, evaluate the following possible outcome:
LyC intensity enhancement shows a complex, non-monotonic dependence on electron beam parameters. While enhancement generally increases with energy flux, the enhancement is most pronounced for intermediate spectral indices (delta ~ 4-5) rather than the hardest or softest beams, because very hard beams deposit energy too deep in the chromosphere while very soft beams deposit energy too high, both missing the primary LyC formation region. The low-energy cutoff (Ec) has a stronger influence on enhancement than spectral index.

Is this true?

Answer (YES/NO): NO